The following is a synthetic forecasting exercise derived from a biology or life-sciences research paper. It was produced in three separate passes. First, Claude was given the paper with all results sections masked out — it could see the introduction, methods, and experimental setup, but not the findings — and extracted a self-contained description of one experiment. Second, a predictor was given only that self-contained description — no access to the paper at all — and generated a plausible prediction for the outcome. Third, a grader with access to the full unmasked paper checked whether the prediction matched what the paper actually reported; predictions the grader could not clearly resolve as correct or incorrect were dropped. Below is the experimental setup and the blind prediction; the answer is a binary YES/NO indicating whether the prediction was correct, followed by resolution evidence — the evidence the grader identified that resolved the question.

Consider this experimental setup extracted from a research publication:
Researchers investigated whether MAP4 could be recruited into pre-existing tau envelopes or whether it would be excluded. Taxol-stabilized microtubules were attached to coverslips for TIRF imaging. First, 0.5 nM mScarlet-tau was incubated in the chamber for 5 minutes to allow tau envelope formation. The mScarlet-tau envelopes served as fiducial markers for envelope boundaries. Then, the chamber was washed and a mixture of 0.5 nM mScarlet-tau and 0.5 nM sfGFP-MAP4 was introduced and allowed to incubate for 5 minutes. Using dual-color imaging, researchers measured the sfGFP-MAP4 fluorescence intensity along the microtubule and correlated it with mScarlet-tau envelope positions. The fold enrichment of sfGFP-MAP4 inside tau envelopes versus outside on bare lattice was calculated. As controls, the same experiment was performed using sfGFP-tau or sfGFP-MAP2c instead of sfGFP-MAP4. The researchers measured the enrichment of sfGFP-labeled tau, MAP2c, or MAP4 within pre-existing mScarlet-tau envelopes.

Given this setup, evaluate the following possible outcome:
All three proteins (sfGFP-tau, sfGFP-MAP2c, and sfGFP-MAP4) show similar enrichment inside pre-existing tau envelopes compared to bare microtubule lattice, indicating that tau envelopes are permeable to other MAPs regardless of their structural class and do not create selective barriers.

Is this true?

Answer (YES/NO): NO